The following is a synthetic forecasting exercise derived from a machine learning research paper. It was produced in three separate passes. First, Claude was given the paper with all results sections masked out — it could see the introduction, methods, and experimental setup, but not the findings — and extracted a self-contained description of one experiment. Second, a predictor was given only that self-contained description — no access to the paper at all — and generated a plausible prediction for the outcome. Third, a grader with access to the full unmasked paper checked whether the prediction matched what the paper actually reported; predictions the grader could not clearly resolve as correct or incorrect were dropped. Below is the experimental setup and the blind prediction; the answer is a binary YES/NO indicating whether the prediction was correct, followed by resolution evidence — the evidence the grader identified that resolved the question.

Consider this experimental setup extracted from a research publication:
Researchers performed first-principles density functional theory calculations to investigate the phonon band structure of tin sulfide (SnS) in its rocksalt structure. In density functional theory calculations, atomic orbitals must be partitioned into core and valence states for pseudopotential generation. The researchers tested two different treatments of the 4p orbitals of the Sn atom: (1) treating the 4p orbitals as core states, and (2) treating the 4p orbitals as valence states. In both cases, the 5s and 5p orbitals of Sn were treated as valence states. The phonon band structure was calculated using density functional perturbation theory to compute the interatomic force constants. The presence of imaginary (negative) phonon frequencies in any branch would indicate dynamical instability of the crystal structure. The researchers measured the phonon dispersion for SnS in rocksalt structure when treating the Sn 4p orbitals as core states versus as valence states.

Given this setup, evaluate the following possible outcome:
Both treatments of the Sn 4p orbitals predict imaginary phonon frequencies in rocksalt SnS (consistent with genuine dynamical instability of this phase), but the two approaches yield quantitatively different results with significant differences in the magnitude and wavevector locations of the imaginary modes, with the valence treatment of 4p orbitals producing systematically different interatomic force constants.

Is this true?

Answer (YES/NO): NO